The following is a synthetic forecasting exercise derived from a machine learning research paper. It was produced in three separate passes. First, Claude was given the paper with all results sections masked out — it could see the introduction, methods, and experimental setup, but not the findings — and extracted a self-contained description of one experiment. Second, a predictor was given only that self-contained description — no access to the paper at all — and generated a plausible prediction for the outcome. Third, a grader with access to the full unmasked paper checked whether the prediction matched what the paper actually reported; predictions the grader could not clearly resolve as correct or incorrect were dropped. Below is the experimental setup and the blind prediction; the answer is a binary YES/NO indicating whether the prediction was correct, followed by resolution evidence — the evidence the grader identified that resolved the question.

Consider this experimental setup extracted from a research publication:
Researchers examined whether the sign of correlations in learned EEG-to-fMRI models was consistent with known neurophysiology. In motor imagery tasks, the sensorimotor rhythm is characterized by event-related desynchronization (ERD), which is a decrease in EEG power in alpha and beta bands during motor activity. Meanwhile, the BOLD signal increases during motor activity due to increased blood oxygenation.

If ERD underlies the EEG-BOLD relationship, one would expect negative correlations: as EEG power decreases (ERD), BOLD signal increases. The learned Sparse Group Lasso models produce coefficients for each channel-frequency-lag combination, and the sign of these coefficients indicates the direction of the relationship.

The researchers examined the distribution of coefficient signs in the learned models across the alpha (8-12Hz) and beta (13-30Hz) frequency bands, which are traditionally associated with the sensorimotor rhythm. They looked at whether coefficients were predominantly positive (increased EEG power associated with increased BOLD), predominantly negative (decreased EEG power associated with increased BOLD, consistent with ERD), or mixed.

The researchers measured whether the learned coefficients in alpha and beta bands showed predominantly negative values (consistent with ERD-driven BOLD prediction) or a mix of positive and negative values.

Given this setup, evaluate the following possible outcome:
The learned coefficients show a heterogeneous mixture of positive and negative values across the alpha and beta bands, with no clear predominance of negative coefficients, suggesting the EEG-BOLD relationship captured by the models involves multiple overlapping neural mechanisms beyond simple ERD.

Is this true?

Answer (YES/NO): NO